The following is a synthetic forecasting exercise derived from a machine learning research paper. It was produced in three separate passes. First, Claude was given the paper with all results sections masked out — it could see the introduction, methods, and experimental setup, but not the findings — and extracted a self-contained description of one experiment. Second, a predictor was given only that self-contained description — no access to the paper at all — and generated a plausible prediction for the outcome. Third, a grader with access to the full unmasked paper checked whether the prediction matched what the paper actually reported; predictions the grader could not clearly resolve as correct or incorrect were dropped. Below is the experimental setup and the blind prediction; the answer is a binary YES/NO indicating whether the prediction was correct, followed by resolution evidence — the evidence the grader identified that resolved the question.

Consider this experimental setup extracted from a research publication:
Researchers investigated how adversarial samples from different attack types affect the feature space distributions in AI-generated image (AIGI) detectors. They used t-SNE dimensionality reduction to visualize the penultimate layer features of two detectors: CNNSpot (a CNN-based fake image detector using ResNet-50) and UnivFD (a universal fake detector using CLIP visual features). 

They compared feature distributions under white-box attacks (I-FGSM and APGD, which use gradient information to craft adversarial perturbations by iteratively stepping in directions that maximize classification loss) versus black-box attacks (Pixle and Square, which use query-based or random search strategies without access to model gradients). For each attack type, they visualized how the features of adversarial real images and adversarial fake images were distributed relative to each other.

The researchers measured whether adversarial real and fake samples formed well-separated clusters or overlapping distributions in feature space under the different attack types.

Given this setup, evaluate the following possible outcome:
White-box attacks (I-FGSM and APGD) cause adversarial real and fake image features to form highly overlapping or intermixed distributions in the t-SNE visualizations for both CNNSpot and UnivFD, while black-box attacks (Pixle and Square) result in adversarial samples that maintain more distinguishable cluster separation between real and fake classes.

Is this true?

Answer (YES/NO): NO